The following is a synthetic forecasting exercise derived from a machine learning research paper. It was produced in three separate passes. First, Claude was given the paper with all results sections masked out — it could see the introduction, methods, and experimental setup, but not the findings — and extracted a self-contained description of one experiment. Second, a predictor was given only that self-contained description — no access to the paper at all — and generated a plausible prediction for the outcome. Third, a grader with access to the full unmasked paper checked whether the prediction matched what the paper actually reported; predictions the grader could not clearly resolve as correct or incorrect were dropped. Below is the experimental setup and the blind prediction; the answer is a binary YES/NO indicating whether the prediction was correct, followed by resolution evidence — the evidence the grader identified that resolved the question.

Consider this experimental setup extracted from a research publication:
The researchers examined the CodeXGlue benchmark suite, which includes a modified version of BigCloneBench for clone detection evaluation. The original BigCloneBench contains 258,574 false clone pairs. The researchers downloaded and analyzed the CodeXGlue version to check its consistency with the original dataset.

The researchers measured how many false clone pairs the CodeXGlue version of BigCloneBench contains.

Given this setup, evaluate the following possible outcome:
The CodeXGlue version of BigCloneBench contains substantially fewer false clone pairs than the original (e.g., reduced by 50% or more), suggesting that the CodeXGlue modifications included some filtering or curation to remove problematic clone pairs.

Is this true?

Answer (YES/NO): NO